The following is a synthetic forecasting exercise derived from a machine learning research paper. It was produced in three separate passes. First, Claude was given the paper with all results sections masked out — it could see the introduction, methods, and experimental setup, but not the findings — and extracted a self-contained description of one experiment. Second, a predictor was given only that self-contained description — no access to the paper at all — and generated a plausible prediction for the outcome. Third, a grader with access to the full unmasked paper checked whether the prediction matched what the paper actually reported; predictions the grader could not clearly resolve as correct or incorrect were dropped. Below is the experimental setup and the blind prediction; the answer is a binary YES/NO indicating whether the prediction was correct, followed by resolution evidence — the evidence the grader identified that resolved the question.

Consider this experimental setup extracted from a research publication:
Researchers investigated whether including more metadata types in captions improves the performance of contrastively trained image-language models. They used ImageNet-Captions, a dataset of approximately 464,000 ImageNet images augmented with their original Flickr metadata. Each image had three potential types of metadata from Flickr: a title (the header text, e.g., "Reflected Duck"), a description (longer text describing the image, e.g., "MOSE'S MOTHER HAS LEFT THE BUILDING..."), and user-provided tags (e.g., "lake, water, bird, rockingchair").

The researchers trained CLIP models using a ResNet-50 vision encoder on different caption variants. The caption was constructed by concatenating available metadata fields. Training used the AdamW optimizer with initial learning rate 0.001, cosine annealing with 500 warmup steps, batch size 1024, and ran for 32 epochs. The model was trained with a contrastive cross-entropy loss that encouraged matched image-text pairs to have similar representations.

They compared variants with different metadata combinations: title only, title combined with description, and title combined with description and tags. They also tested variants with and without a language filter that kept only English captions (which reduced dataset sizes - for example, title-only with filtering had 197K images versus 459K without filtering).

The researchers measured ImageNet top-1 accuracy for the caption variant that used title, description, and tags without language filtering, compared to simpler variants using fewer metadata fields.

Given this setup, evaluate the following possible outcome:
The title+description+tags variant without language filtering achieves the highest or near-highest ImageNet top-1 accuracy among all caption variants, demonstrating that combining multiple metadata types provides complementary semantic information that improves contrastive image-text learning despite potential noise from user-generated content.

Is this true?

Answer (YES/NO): YES